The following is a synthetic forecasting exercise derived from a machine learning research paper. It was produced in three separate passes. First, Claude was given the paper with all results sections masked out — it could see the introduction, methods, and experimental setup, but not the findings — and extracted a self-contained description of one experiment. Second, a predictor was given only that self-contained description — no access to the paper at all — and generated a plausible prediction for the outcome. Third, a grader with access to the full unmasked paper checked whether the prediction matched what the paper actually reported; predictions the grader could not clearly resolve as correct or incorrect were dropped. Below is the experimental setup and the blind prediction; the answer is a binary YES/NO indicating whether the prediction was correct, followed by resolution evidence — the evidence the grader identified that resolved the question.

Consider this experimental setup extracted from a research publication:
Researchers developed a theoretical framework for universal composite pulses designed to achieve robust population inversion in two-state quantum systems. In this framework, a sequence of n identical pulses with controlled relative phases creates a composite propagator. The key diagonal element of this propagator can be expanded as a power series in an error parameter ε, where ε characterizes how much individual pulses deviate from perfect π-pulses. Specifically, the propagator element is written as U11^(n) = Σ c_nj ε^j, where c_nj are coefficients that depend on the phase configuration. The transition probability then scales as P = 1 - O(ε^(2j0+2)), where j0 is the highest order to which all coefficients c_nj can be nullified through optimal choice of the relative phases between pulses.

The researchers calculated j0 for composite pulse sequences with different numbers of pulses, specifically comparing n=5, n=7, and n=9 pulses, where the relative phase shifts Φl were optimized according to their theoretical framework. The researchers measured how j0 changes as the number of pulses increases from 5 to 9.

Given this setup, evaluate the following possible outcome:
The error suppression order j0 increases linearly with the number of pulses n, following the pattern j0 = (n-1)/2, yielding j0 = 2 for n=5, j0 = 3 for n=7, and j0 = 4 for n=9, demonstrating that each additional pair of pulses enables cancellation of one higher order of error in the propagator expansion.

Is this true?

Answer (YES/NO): NO